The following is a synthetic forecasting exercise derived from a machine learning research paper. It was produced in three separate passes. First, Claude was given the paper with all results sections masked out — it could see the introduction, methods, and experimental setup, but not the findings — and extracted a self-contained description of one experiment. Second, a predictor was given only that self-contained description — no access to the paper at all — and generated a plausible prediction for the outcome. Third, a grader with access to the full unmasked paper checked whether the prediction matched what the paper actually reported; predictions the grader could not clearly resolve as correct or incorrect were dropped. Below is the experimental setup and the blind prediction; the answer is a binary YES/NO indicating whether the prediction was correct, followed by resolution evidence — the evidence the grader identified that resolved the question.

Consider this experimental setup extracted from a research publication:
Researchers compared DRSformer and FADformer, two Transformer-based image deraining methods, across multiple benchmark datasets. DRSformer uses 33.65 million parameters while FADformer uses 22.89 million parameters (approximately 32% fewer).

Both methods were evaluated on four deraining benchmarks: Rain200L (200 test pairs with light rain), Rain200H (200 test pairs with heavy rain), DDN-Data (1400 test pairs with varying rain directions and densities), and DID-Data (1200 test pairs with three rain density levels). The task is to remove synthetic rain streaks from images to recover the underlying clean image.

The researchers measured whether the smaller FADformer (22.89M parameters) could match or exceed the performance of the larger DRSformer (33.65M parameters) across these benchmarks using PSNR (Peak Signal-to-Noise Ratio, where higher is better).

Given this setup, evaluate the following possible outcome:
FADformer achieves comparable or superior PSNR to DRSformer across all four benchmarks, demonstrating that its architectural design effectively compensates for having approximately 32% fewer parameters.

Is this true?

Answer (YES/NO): YES